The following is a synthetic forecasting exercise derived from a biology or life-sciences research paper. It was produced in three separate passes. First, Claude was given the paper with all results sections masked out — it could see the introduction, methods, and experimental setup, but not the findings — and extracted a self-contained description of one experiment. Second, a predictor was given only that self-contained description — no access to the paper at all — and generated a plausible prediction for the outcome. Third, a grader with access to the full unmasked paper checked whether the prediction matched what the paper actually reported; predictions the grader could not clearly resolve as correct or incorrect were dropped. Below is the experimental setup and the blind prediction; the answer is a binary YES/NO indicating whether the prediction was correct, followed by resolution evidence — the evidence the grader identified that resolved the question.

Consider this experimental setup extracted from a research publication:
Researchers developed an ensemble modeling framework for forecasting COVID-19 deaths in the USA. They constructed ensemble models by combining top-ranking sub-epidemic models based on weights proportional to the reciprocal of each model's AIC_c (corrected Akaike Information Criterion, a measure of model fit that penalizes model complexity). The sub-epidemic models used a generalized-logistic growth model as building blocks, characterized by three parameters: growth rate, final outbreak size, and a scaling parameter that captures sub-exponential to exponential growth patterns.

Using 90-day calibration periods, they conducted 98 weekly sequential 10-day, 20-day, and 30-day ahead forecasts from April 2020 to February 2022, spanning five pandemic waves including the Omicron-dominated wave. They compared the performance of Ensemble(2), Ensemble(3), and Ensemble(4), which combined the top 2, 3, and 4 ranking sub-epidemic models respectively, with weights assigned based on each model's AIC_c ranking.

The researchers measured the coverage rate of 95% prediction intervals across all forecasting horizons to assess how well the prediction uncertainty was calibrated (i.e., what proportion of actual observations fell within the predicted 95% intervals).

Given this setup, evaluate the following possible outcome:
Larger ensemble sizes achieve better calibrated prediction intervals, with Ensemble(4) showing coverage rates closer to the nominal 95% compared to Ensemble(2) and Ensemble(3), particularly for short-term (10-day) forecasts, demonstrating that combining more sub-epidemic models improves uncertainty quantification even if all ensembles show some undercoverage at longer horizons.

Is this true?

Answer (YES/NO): NO